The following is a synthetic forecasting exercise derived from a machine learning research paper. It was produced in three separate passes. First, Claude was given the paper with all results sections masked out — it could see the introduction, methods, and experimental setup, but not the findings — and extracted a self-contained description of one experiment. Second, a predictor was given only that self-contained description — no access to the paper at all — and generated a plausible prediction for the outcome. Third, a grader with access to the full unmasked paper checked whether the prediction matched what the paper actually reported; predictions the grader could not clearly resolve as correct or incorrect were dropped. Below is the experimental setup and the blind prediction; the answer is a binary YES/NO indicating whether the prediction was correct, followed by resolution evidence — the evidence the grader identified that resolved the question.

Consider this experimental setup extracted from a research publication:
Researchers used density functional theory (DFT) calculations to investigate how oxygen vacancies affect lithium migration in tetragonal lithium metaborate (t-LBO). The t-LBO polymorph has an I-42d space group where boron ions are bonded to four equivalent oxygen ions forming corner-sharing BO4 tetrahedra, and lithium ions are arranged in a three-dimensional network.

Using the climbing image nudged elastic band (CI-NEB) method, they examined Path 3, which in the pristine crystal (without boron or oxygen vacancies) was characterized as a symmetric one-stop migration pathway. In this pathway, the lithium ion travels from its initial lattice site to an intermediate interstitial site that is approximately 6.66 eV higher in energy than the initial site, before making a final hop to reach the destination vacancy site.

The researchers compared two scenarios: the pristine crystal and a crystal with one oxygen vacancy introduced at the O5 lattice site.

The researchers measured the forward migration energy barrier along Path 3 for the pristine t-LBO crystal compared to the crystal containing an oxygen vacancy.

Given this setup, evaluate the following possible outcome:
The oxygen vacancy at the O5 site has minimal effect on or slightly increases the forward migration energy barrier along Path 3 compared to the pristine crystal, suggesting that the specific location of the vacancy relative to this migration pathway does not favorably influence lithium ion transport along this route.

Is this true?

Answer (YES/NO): YES